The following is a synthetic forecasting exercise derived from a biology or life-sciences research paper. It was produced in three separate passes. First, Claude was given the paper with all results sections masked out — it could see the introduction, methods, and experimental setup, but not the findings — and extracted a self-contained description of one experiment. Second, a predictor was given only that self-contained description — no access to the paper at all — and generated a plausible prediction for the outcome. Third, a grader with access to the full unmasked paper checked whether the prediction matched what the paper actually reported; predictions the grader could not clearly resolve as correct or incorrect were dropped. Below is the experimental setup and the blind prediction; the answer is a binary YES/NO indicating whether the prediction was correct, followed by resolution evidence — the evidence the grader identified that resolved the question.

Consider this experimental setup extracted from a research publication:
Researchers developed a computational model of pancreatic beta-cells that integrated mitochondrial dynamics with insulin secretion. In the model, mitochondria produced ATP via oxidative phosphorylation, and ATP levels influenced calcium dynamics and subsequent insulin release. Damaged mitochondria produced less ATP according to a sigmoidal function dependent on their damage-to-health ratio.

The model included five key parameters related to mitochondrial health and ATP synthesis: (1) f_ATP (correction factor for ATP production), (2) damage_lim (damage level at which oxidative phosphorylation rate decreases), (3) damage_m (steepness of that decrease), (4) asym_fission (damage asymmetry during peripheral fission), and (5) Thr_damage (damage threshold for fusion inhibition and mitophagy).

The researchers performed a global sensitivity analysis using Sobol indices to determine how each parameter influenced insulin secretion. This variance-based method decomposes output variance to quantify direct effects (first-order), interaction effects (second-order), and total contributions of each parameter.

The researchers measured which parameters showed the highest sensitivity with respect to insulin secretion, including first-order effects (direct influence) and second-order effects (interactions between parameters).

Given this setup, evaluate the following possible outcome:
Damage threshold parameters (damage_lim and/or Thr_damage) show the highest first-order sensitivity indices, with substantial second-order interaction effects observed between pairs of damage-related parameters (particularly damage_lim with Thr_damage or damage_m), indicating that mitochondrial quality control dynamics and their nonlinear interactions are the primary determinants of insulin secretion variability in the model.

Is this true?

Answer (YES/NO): NO